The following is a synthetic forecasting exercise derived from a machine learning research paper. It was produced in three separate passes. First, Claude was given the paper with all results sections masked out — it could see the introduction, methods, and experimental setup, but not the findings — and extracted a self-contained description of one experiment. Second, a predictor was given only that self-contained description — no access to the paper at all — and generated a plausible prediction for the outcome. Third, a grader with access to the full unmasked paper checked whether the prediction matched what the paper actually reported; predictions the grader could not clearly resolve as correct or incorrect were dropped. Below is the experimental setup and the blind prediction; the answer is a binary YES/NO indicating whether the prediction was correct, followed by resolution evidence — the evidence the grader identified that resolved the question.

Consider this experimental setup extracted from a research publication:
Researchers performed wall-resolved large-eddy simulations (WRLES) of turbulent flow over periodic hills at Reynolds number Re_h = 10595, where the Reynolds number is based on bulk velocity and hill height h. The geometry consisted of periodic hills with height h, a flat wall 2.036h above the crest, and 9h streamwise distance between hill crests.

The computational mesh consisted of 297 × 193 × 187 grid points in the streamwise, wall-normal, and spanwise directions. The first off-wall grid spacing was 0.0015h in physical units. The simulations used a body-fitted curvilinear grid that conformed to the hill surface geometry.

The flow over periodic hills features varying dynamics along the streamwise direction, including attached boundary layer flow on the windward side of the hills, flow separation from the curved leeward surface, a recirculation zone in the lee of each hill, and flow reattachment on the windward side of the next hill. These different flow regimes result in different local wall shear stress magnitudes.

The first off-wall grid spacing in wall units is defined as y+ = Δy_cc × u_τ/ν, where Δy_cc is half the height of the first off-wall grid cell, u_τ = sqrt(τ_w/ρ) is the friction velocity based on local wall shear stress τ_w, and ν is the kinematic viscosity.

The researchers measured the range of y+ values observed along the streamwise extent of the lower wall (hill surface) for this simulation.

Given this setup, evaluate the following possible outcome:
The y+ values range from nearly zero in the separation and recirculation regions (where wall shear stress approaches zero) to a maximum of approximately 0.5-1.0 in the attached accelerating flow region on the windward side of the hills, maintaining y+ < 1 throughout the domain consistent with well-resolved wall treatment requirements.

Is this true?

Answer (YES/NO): NO